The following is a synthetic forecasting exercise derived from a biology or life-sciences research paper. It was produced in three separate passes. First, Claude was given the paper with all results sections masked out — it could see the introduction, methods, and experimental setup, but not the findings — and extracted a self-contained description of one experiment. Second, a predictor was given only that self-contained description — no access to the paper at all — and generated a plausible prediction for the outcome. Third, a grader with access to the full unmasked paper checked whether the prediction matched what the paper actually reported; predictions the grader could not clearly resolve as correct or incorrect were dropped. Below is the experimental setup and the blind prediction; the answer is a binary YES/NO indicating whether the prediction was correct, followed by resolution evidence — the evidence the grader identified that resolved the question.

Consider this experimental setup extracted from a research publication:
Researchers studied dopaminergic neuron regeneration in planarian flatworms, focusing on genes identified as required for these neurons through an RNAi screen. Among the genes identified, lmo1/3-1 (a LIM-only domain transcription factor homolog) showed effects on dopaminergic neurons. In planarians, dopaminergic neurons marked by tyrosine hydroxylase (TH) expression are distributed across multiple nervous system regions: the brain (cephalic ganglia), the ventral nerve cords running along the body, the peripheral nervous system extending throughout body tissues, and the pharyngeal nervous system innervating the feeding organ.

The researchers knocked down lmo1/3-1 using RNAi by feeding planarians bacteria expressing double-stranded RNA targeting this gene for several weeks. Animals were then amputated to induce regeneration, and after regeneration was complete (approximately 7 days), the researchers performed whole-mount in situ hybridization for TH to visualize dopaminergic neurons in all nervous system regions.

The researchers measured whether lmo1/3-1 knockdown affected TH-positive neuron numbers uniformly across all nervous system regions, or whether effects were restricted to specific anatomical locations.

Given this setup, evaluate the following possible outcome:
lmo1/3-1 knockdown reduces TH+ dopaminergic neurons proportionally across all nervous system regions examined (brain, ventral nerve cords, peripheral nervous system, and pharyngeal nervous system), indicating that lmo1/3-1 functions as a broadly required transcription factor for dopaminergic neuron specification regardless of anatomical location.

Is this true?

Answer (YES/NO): NO